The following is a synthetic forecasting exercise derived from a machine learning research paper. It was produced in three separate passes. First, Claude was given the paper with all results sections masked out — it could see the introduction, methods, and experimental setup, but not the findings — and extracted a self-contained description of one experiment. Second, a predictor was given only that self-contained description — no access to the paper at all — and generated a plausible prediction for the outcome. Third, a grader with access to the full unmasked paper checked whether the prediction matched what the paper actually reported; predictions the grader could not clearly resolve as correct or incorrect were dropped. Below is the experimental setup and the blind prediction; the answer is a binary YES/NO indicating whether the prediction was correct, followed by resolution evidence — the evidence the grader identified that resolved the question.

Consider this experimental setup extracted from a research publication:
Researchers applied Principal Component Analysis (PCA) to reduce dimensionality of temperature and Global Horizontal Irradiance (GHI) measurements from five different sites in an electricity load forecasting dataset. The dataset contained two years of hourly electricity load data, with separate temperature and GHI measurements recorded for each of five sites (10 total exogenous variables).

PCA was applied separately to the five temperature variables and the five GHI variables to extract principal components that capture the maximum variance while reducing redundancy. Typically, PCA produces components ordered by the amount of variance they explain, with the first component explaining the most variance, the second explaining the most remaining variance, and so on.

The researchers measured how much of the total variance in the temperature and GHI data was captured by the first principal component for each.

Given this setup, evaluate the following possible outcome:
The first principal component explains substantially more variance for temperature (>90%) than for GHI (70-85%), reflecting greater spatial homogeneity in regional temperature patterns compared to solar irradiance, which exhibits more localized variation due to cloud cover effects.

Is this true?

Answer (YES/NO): NO